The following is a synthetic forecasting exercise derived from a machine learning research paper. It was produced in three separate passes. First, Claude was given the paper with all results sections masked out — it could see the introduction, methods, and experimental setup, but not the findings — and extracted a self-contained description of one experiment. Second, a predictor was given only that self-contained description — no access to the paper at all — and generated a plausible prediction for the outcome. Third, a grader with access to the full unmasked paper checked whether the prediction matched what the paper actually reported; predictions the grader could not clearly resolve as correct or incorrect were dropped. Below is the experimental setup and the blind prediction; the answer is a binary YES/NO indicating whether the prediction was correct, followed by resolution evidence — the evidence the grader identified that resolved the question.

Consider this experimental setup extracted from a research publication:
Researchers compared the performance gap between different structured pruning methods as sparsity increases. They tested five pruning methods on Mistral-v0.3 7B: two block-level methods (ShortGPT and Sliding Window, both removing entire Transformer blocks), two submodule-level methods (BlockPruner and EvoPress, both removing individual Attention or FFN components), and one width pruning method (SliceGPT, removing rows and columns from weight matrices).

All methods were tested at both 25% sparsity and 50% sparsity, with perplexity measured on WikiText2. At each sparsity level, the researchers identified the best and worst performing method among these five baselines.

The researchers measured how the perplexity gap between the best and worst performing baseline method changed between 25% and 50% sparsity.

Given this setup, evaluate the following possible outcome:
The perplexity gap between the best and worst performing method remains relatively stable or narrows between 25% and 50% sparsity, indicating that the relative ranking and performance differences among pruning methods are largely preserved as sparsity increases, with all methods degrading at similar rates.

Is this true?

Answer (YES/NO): NO